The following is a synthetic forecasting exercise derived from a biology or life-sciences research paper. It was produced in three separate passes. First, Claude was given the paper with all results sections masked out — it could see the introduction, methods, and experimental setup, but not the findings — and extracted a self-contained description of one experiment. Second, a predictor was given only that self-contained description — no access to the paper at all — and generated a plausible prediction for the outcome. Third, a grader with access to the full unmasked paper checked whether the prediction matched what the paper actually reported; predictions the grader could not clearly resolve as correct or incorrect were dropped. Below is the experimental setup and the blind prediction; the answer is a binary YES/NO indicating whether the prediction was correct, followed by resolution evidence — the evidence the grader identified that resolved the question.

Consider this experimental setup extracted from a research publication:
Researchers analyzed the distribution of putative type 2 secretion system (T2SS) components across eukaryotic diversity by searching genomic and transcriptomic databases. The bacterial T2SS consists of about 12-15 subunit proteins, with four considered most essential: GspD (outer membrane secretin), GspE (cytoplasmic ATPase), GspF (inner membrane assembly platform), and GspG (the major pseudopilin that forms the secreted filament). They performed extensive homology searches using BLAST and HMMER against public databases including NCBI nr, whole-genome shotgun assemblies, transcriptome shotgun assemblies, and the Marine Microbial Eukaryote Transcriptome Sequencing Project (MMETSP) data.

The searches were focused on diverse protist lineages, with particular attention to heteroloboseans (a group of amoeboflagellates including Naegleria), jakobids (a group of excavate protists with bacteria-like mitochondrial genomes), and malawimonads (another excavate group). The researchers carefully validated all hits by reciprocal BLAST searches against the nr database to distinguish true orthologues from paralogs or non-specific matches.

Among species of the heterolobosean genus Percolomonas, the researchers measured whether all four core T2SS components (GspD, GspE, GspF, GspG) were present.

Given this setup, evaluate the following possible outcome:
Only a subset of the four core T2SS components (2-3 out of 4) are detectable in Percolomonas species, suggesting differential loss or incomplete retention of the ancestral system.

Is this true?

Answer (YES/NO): NO